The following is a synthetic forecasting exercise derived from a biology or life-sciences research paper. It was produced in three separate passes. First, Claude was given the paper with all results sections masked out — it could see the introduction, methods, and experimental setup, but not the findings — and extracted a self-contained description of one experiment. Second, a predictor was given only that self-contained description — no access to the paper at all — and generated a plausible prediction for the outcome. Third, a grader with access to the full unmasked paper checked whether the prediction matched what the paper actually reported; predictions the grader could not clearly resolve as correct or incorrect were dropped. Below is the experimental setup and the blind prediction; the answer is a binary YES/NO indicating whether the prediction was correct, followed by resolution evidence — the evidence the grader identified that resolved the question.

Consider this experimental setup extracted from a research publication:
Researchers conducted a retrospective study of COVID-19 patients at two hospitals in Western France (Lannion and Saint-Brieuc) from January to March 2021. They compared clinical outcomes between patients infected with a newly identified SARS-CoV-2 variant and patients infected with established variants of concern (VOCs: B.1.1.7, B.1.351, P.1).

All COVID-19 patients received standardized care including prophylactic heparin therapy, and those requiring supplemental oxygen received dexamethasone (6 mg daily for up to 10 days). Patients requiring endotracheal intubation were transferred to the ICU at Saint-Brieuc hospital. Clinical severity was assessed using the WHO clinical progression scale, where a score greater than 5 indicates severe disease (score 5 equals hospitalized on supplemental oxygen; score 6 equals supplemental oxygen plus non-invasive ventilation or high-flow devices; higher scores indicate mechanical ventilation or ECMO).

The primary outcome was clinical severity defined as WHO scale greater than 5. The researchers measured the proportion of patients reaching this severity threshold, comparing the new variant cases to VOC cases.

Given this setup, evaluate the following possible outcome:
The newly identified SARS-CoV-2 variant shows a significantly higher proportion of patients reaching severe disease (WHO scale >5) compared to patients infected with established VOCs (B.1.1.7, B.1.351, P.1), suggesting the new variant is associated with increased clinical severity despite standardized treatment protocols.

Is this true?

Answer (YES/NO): YES